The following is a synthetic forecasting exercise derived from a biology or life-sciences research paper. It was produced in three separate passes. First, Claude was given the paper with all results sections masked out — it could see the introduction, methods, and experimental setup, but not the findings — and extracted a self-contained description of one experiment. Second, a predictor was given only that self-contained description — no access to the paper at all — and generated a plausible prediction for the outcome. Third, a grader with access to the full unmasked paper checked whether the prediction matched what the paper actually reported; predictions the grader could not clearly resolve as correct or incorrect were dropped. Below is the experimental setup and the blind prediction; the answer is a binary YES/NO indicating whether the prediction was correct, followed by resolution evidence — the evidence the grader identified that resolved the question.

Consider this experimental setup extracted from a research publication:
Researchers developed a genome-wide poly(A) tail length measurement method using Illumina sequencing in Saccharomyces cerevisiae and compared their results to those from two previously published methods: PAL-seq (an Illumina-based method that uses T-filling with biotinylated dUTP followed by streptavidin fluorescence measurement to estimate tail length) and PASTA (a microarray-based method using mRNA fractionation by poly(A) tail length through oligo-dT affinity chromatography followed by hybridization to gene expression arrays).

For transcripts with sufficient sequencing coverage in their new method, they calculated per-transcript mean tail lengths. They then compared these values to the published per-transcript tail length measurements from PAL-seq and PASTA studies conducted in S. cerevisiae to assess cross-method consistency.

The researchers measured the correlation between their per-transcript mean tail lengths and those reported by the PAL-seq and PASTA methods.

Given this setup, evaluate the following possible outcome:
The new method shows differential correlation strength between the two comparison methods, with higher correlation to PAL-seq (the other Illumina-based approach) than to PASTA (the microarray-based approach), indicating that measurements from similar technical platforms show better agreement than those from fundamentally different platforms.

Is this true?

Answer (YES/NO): NO